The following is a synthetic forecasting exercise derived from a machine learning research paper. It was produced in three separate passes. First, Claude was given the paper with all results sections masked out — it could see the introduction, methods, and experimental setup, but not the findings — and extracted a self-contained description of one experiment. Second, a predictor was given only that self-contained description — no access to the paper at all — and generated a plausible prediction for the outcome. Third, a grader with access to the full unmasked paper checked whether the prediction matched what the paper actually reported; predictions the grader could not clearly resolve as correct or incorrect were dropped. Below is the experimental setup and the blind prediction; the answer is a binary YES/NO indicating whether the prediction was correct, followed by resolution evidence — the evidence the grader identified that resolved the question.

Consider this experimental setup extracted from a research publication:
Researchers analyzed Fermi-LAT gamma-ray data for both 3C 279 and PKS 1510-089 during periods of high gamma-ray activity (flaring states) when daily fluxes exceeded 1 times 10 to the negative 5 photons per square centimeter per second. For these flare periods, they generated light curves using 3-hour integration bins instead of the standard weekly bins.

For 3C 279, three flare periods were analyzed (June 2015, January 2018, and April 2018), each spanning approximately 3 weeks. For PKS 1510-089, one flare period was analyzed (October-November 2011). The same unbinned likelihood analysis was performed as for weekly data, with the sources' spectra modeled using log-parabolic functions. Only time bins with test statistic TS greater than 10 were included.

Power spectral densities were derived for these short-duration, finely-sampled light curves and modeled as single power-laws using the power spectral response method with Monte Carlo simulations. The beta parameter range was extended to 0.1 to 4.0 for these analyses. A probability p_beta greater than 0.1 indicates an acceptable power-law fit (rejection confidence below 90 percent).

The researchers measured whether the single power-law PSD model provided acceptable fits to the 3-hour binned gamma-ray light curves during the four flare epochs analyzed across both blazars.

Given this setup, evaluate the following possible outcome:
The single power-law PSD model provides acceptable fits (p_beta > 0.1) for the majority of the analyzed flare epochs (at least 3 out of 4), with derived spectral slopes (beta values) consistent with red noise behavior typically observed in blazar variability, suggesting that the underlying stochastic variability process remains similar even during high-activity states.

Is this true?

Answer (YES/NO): NO